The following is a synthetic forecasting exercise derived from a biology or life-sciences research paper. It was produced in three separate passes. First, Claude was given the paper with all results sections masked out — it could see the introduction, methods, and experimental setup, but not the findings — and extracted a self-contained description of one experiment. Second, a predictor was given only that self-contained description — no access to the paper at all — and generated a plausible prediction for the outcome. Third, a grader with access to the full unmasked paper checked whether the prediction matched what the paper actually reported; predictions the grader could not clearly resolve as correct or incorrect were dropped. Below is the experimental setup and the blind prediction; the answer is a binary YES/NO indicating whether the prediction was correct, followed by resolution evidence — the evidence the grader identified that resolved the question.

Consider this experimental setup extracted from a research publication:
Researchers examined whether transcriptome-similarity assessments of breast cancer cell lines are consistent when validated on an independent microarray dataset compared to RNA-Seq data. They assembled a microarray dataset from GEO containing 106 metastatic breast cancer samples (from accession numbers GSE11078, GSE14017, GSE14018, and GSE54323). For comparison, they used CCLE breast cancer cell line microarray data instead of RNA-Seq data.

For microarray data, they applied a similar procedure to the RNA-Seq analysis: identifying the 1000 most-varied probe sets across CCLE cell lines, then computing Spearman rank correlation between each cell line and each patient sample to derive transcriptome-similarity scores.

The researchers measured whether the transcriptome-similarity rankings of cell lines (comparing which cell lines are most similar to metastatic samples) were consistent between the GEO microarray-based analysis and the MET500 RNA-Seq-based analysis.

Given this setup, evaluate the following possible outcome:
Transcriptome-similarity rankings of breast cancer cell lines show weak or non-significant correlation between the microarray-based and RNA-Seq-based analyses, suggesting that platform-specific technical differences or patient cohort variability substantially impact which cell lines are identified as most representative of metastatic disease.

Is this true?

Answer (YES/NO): NO